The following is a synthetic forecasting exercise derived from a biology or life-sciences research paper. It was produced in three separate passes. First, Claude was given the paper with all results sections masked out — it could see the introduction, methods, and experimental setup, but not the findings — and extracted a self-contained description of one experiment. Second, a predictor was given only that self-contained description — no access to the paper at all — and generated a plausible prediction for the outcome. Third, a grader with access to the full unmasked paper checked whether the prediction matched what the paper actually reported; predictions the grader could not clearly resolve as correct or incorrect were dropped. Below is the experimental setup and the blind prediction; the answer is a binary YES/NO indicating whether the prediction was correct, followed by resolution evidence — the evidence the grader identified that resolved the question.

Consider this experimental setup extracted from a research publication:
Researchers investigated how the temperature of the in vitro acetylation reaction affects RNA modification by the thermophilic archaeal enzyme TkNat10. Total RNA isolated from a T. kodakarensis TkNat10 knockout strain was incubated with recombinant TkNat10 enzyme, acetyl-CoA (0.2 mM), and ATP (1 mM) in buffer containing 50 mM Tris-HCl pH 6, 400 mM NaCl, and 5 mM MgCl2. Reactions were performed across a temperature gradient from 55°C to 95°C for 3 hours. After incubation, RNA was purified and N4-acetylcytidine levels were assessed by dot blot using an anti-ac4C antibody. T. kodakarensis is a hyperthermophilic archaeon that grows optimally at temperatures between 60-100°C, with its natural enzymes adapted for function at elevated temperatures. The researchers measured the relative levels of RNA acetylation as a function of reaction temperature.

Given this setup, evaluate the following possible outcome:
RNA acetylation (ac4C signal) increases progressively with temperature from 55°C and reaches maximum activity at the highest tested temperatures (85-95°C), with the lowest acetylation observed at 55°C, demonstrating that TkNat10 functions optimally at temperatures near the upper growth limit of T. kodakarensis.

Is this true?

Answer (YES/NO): YES